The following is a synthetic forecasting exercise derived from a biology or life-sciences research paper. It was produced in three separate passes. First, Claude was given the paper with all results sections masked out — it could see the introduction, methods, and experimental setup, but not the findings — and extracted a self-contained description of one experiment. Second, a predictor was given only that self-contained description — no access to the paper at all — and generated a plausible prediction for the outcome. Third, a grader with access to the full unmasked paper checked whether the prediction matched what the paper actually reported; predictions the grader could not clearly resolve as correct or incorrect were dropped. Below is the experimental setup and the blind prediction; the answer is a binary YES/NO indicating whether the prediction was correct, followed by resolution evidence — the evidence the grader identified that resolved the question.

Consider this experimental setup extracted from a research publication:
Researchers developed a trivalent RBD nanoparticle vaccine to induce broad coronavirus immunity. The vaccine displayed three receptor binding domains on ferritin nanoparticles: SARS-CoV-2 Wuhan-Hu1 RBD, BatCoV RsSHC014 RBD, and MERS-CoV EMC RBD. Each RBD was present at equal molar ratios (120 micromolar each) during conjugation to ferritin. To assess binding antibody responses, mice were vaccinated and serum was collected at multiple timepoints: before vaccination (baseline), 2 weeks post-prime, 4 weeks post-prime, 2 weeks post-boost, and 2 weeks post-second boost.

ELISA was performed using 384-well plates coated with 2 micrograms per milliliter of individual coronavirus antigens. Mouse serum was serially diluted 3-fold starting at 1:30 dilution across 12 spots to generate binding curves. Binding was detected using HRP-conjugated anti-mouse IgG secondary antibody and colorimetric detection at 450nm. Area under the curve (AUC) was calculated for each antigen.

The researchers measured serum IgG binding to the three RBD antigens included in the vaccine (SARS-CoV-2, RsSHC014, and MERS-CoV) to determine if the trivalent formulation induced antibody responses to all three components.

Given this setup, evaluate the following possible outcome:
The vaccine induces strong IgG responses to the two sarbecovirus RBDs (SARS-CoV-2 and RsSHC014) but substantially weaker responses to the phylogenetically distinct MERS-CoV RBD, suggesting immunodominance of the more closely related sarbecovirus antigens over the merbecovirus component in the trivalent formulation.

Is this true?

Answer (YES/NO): NO